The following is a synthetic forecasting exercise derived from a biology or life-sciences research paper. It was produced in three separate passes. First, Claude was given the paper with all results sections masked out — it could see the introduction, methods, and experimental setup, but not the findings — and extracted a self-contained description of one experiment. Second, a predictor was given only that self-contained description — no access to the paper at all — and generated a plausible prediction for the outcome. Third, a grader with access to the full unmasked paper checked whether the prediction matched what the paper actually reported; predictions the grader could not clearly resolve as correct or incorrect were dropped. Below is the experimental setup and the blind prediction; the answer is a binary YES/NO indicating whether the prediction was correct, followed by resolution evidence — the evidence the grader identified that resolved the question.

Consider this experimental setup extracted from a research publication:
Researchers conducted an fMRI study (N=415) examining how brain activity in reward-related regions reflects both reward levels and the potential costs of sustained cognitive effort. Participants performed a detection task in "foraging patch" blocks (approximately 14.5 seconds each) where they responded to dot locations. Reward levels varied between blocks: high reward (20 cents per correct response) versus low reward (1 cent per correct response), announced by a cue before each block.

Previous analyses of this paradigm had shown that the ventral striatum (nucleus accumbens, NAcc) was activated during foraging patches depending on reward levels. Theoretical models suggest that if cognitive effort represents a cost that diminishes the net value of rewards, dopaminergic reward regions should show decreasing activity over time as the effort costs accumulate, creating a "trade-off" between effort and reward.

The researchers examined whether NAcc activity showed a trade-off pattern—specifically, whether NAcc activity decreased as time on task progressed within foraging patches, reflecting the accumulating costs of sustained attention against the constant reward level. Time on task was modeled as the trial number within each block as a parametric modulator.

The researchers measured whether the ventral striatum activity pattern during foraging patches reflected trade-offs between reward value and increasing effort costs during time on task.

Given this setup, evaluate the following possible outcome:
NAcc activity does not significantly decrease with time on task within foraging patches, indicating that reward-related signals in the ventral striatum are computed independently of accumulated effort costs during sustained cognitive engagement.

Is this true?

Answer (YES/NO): YES